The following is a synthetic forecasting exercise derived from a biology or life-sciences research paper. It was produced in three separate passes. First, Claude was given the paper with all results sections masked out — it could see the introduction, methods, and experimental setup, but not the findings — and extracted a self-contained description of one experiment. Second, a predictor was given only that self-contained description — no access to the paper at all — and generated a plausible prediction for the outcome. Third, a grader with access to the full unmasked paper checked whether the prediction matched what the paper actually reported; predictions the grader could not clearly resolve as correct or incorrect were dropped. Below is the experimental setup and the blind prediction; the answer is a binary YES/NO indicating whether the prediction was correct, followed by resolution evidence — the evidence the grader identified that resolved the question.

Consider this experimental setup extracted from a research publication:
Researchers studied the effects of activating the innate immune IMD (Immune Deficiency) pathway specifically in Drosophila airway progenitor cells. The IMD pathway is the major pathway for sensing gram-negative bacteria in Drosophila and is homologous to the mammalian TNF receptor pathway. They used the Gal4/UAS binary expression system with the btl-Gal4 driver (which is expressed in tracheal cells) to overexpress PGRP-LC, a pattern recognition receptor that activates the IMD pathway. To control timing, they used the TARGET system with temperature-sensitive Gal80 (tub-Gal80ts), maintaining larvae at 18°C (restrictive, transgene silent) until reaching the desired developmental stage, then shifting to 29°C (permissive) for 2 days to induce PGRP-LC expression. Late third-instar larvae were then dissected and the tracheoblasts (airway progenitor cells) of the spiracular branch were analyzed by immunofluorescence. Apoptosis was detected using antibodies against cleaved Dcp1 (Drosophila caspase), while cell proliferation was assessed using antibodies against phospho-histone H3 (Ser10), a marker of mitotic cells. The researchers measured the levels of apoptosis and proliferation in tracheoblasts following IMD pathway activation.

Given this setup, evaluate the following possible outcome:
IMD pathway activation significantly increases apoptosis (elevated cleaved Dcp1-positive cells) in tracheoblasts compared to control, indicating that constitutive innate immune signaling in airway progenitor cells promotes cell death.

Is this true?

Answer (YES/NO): YES